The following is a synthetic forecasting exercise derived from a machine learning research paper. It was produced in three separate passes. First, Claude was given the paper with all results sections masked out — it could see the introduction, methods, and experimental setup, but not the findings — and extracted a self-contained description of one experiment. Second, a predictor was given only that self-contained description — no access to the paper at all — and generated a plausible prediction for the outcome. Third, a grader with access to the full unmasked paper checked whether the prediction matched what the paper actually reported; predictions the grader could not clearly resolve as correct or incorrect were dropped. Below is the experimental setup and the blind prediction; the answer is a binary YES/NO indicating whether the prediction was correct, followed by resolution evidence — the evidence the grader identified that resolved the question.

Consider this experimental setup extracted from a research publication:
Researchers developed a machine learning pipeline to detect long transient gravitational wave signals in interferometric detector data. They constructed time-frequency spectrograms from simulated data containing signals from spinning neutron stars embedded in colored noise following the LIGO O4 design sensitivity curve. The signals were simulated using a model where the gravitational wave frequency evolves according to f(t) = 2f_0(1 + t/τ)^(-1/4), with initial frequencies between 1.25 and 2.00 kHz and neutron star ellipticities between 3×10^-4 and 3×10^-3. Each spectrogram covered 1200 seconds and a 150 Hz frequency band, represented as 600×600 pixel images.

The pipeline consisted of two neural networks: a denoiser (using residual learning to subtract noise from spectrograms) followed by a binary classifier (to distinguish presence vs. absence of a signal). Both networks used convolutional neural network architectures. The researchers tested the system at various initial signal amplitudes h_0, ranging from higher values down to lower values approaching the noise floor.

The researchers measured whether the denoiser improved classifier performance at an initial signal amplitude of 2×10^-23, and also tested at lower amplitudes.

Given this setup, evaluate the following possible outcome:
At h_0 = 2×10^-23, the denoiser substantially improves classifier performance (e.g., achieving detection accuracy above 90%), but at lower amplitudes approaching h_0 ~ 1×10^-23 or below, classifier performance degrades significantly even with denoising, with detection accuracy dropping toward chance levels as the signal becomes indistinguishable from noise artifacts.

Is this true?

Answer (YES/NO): YES